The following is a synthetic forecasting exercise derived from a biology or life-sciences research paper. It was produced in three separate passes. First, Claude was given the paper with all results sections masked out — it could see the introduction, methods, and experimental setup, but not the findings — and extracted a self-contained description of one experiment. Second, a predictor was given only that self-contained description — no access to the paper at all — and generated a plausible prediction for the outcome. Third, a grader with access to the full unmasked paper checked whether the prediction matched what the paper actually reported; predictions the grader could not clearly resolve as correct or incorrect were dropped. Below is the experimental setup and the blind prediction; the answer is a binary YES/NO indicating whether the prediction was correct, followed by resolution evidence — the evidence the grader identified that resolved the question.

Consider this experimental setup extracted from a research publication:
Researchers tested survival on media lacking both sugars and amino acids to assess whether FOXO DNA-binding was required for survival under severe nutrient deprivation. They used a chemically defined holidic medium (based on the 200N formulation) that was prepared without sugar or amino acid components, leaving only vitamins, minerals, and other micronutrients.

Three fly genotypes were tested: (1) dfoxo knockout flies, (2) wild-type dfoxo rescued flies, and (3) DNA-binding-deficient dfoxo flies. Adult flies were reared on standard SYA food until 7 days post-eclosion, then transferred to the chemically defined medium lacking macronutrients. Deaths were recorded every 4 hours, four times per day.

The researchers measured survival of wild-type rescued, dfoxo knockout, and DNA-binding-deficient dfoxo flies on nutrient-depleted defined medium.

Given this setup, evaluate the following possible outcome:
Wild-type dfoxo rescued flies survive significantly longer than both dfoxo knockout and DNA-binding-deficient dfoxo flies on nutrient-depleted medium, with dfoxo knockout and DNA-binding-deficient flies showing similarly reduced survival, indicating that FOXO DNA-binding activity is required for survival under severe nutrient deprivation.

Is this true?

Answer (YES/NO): NO